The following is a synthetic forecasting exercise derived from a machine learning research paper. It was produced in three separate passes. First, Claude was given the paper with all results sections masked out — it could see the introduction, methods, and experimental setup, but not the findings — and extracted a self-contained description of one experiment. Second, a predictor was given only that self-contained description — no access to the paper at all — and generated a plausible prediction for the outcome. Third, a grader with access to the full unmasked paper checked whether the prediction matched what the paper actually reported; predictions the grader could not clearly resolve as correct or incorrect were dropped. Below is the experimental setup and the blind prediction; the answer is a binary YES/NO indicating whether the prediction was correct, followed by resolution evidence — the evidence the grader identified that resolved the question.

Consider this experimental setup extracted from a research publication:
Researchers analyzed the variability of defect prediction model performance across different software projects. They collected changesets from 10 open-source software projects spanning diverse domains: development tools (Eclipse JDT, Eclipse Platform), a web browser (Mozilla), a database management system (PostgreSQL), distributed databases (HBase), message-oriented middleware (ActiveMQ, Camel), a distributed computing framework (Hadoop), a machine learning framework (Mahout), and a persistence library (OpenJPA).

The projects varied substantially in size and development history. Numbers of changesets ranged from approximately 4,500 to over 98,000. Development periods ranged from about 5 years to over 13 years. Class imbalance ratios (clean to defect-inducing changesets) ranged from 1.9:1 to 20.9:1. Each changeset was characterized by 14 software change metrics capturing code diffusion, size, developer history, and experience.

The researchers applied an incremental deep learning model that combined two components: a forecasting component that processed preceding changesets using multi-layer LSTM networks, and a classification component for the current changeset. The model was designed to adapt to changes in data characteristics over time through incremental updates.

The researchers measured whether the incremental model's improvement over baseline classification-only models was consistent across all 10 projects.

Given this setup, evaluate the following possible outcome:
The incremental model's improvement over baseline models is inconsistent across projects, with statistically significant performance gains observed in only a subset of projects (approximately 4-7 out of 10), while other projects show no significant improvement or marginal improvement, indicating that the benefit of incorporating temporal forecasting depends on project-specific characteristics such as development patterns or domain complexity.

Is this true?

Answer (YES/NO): NO